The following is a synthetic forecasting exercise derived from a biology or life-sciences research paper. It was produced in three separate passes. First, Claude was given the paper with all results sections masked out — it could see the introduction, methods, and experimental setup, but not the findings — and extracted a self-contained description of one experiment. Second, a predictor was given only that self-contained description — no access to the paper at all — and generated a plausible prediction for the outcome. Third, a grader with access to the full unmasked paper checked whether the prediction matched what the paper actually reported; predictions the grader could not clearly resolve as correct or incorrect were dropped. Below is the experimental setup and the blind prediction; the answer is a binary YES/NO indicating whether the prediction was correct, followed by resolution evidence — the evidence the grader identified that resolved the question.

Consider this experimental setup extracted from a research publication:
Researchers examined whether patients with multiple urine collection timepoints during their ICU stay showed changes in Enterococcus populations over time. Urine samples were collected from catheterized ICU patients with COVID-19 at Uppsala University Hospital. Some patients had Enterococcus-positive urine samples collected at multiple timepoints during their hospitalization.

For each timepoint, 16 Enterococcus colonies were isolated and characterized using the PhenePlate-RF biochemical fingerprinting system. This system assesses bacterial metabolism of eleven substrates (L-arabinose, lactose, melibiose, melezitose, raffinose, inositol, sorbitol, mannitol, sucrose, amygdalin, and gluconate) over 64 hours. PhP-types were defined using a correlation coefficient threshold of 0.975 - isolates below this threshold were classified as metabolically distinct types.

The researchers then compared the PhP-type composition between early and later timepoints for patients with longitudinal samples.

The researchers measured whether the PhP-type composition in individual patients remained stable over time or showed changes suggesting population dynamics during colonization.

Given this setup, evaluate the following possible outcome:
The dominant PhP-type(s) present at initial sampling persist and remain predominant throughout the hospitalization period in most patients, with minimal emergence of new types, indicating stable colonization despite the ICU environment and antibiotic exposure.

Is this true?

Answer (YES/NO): NO